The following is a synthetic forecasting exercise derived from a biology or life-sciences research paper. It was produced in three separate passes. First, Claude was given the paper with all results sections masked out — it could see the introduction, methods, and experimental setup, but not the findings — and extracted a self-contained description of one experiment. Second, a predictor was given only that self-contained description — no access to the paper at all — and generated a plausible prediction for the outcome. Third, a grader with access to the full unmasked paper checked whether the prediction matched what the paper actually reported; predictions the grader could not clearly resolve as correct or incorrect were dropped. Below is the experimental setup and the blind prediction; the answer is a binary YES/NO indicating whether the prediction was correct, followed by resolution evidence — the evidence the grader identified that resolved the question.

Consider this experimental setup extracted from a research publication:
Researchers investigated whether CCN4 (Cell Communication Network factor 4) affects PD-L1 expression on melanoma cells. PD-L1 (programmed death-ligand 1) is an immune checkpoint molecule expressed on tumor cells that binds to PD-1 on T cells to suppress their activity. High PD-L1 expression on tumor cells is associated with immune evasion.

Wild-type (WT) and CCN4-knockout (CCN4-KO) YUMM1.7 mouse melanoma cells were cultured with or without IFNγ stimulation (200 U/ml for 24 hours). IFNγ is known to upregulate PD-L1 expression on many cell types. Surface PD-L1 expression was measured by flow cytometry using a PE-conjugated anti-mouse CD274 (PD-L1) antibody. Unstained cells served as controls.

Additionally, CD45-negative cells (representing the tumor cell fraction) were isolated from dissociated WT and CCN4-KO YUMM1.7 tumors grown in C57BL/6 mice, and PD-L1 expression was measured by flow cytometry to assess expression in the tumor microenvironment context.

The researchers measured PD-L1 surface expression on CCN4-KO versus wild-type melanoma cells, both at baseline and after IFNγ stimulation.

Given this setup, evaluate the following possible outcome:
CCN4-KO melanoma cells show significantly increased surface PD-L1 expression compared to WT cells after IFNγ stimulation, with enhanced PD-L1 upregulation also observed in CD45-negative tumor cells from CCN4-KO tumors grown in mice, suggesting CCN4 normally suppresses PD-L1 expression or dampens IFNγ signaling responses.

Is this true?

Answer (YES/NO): NO